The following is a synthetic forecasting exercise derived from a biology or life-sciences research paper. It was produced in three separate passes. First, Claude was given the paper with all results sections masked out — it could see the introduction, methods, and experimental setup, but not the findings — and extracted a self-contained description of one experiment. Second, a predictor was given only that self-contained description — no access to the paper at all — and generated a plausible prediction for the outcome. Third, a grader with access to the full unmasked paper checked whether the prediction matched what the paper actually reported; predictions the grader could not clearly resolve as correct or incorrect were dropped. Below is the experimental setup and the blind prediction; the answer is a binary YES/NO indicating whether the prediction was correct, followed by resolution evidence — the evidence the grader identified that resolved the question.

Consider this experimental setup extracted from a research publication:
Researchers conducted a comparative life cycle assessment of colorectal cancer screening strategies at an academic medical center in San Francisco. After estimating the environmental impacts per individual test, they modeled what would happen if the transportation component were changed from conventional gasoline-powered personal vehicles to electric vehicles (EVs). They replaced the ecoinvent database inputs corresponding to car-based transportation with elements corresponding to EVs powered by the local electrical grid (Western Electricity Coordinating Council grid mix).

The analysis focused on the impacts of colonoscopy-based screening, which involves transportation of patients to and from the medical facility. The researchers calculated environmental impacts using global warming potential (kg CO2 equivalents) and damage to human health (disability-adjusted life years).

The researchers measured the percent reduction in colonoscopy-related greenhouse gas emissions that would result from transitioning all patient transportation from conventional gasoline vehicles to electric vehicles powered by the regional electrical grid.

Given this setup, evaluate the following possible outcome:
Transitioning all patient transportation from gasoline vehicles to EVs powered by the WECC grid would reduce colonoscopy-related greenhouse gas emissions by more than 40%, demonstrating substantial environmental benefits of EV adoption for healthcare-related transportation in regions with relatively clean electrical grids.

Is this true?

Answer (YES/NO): NO